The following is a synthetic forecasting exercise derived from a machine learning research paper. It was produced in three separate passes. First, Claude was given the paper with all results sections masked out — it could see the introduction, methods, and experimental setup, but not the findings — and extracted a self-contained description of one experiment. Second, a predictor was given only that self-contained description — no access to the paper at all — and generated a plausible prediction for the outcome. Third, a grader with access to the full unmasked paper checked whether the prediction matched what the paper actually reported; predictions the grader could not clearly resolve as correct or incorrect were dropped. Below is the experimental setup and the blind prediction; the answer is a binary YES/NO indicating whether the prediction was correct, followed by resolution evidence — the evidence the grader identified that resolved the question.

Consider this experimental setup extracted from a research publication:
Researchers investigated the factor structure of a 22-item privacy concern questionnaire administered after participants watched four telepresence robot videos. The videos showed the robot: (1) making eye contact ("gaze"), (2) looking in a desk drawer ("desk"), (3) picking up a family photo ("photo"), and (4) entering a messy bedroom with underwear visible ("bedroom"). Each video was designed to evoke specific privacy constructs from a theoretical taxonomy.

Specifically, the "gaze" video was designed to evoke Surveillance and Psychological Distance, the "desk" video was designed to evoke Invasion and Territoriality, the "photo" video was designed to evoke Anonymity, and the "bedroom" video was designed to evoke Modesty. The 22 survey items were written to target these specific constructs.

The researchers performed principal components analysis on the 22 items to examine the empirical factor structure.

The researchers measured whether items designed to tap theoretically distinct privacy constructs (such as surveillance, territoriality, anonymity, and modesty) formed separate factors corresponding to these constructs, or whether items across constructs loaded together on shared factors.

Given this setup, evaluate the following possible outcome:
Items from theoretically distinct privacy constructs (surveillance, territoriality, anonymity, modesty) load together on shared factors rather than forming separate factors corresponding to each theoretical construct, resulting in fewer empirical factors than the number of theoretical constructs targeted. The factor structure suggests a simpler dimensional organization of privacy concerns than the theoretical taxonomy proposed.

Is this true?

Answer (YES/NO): YES